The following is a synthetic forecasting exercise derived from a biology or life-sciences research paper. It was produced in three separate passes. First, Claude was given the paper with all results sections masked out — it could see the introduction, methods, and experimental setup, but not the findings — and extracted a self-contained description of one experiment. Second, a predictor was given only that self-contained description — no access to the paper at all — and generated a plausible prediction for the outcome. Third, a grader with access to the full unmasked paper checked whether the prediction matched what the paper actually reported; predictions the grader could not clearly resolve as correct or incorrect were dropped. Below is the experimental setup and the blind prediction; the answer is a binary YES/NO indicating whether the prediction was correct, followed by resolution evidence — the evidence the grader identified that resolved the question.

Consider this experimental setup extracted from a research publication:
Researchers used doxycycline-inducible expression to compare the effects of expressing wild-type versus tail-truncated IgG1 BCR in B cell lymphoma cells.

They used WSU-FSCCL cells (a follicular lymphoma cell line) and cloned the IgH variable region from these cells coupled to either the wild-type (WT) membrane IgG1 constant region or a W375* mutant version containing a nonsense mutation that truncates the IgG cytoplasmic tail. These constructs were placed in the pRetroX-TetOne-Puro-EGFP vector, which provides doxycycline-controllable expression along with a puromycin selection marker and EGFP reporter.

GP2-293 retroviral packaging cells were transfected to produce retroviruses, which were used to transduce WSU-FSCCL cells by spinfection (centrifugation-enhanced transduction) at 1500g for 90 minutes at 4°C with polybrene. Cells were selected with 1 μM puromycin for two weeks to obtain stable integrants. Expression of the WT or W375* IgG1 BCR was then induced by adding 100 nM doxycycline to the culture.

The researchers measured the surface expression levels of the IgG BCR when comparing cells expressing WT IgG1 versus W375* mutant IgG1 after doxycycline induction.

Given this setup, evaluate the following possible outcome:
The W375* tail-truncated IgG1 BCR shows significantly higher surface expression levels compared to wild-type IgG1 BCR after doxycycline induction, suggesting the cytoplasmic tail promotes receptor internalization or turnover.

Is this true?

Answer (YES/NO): YES